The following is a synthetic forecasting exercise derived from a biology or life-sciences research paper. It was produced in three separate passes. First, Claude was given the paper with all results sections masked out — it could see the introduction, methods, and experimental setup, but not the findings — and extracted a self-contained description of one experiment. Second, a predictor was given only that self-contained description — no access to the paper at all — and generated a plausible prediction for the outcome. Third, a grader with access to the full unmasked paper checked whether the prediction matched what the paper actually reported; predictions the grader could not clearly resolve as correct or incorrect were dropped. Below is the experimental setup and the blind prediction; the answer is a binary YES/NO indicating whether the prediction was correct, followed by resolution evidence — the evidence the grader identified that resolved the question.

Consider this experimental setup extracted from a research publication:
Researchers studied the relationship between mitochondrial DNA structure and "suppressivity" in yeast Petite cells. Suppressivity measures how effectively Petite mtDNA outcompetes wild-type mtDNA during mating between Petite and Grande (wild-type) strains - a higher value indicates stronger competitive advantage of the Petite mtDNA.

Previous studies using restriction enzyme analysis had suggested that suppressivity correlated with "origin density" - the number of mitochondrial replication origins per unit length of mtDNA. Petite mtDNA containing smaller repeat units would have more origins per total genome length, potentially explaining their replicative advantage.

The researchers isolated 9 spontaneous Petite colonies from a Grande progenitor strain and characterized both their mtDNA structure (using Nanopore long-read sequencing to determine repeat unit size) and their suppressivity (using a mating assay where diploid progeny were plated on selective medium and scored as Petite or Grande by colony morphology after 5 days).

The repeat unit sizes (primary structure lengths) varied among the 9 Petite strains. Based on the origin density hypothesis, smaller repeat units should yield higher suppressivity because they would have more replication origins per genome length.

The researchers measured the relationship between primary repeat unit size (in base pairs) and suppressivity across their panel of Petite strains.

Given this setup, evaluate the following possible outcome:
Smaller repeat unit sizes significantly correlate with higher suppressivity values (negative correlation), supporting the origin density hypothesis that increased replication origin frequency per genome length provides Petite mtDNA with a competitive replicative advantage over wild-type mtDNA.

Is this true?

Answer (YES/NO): YES